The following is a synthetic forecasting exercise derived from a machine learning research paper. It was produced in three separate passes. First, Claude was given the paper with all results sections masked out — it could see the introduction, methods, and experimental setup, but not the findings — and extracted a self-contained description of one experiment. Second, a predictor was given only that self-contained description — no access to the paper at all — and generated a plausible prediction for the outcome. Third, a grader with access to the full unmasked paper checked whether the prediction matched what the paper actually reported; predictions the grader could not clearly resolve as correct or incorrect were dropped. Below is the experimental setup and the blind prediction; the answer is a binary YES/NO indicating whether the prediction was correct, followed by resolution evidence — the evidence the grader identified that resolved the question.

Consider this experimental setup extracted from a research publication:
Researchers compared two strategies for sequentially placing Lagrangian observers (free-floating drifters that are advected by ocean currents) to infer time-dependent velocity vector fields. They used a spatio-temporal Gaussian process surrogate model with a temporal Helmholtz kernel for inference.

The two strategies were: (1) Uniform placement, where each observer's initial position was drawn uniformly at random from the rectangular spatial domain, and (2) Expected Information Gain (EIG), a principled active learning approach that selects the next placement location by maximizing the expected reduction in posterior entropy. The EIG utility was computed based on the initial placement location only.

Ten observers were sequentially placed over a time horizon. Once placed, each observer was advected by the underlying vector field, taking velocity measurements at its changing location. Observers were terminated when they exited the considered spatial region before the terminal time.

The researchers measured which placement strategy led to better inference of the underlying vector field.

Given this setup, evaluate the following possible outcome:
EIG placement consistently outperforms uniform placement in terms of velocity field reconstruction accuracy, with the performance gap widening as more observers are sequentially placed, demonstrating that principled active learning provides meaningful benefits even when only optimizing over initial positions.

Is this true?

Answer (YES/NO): NO